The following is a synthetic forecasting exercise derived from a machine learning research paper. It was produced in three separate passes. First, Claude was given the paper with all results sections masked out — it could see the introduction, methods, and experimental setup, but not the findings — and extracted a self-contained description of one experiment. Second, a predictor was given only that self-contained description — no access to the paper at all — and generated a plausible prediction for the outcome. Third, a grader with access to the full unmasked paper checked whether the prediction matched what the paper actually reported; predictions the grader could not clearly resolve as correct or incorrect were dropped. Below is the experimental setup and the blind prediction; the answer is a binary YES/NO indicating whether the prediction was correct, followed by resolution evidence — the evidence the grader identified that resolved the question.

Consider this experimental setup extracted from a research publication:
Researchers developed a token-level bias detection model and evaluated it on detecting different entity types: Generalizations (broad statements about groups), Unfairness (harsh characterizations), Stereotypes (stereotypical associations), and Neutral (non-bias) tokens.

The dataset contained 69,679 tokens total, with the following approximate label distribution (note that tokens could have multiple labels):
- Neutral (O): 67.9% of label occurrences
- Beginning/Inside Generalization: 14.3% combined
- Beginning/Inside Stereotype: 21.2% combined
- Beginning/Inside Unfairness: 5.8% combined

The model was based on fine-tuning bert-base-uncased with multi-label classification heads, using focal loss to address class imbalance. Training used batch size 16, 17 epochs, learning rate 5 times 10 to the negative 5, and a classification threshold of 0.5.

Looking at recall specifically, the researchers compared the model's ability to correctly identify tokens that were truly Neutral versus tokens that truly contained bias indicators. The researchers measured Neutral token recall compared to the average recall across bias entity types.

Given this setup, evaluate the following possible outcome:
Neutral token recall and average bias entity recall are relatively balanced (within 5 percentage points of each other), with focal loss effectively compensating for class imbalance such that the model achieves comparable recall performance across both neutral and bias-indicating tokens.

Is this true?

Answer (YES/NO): NO